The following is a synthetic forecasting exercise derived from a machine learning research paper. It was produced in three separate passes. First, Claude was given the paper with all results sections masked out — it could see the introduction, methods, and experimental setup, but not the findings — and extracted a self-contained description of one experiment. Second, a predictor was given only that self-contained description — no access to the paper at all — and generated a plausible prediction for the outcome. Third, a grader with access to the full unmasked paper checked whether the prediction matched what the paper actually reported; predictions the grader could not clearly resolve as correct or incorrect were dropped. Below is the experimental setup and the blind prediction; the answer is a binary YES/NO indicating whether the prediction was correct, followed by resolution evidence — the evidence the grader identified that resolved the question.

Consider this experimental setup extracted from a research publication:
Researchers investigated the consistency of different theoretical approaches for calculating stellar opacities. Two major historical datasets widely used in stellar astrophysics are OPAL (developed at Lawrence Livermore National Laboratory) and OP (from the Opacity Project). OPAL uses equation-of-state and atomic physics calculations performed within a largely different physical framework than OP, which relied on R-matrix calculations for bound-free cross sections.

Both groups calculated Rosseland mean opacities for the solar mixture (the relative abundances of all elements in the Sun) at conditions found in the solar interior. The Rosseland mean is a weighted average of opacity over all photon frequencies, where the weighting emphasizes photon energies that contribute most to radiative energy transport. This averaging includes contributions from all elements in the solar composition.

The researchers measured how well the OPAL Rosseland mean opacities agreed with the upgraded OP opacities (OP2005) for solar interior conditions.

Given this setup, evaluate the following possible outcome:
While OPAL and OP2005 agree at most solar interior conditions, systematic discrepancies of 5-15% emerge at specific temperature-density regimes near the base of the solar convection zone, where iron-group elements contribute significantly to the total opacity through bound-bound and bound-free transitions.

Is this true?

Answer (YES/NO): NO